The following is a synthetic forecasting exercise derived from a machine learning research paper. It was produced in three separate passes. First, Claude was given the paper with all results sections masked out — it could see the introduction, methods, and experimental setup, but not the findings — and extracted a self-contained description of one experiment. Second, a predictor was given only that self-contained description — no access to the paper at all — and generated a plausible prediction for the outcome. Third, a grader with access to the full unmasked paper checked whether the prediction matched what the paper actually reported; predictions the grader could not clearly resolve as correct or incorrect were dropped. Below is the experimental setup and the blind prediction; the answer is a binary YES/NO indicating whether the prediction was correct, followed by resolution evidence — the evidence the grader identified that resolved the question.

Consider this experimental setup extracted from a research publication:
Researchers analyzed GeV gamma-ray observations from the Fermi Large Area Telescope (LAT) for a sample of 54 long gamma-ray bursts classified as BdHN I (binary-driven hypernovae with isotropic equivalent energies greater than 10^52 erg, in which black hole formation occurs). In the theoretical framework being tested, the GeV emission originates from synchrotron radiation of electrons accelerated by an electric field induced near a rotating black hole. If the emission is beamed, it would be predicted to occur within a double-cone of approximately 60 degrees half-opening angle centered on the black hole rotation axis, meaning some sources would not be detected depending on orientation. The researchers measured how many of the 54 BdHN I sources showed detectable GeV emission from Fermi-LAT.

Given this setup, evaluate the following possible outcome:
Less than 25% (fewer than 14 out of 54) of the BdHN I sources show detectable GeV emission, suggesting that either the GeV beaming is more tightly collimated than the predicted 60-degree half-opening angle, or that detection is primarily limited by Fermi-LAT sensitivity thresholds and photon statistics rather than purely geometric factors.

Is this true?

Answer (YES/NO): NO